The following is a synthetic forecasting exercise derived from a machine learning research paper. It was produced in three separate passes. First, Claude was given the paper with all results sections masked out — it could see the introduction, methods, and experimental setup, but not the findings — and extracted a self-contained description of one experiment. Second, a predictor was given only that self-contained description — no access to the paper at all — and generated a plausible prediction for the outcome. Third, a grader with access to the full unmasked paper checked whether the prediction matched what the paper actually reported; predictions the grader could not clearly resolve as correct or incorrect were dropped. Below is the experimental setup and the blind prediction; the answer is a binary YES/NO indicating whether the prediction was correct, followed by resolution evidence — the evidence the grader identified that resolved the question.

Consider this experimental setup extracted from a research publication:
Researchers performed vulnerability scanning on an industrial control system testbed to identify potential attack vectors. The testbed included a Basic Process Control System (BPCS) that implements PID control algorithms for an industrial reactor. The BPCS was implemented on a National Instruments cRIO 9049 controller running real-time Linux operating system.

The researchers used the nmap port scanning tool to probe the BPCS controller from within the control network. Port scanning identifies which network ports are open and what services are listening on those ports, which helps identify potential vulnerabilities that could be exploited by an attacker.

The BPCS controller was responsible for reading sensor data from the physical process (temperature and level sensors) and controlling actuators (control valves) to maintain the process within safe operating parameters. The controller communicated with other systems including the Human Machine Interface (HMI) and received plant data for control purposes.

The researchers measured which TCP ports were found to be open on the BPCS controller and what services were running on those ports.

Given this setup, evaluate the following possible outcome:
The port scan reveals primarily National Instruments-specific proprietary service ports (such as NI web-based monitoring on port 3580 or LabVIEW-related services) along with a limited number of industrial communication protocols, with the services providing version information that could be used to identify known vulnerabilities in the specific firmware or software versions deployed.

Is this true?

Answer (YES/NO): NO